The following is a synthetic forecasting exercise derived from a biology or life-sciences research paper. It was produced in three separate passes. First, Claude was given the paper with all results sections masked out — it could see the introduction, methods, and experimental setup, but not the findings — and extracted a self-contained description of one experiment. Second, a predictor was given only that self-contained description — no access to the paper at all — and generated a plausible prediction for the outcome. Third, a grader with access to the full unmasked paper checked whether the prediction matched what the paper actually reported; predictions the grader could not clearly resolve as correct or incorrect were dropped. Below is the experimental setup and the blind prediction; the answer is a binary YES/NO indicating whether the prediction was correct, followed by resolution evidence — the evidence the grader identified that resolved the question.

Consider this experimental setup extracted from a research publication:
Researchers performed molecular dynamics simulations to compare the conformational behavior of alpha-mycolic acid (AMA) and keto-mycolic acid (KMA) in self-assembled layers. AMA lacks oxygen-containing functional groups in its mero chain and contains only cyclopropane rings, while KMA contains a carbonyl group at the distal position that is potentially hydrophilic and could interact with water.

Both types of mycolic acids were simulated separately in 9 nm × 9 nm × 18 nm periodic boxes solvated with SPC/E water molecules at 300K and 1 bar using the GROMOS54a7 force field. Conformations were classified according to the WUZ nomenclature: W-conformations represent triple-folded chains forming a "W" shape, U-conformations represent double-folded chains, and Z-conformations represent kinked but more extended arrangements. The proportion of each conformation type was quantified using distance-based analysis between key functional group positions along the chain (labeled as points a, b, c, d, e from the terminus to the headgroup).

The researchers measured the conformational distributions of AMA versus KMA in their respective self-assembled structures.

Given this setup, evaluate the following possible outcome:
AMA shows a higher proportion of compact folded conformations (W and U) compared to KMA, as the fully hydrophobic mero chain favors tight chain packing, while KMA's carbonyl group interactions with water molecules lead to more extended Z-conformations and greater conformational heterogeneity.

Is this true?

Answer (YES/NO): NO